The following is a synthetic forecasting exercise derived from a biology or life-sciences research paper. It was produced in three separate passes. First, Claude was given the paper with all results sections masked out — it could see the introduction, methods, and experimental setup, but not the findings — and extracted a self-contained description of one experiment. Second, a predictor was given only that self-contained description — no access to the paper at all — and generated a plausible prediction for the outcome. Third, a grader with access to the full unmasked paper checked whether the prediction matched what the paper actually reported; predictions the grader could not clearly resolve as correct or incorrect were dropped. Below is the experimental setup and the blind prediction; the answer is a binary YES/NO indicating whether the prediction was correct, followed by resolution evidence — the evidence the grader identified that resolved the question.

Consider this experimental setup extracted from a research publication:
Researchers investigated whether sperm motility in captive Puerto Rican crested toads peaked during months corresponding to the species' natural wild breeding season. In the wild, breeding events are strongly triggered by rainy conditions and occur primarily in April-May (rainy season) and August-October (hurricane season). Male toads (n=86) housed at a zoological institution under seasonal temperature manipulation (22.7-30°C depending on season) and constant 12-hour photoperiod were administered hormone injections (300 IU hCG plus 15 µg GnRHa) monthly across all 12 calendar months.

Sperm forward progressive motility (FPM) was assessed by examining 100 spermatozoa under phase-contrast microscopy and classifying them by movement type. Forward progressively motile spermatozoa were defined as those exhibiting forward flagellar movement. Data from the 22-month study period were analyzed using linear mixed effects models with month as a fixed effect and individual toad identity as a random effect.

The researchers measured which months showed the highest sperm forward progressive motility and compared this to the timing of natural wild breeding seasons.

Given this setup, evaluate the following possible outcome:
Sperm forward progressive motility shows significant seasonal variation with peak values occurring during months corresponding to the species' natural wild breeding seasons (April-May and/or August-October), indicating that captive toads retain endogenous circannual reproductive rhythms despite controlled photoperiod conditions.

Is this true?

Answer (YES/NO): NO